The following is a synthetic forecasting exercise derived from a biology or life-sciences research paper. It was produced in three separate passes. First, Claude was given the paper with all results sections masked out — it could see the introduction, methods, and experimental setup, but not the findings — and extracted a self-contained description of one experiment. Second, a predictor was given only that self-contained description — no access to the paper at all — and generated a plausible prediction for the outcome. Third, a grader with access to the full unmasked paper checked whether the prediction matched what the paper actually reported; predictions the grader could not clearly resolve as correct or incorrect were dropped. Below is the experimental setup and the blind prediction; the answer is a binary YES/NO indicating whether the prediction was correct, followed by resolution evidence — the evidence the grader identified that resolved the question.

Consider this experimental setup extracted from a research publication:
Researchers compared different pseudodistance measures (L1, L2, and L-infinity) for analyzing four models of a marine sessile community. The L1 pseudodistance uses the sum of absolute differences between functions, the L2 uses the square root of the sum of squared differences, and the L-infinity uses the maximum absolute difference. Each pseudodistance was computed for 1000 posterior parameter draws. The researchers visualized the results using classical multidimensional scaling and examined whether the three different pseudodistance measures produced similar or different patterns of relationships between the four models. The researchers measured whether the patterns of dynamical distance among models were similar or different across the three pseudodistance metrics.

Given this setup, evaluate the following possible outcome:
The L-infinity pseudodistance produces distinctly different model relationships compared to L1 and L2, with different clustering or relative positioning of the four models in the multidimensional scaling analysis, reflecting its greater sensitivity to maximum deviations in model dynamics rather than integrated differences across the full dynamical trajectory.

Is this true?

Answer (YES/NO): NO